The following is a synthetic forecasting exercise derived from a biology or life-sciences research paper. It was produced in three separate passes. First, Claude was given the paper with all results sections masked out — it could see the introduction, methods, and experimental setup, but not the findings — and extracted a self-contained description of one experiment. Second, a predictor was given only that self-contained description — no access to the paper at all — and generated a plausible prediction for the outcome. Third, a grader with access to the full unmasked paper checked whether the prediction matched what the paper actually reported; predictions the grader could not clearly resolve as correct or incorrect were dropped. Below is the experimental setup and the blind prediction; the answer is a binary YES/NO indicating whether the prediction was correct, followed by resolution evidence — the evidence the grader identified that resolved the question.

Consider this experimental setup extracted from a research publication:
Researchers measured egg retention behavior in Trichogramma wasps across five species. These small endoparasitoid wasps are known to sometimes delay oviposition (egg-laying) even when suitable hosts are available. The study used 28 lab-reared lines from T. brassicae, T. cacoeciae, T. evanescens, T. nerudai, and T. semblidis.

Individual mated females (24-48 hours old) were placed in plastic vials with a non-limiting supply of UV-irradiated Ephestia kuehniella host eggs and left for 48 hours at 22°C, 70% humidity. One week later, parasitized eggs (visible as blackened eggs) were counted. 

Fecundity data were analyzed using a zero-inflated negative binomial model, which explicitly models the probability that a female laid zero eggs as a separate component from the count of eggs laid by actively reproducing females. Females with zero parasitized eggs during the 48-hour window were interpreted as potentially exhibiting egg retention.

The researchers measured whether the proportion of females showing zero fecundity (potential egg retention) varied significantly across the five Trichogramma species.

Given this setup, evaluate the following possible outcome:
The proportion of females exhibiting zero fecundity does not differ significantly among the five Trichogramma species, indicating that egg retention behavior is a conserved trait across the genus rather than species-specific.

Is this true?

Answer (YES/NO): NO